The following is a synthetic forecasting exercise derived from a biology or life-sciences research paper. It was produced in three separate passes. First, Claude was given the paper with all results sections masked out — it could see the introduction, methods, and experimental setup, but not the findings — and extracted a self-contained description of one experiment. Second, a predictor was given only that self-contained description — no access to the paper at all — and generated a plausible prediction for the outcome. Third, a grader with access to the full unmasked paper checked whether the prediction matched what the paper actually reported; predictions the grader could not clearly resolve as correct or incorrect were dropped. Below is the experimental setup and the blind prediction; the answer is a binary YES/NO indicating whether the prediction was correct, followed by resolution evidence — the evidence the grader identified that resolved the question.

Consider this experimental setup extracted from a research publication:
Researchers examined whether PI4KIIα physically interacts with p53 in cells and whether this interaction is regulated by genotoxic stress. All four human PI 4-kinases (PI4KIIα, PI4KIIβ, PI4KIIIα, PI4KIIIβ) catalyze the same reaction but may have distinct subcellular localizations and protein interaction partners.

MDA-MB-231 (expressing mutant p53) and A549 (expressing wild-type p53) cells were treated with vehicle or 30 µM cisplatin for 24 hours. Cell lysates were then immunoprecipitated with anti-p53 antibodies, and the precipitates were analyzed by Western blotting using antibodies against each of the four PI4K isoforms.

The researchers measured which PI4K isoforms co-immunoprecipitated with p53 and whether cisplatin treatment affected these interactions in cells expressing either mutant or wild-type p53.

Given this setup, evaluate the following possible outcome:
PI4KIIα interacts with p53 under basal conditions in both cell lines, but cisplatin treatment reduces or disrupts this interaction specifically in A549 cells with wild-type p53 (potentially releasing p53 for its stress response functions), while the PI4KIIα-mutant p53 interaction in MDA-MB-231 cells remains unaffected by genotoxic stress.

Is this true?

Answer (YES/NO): NO